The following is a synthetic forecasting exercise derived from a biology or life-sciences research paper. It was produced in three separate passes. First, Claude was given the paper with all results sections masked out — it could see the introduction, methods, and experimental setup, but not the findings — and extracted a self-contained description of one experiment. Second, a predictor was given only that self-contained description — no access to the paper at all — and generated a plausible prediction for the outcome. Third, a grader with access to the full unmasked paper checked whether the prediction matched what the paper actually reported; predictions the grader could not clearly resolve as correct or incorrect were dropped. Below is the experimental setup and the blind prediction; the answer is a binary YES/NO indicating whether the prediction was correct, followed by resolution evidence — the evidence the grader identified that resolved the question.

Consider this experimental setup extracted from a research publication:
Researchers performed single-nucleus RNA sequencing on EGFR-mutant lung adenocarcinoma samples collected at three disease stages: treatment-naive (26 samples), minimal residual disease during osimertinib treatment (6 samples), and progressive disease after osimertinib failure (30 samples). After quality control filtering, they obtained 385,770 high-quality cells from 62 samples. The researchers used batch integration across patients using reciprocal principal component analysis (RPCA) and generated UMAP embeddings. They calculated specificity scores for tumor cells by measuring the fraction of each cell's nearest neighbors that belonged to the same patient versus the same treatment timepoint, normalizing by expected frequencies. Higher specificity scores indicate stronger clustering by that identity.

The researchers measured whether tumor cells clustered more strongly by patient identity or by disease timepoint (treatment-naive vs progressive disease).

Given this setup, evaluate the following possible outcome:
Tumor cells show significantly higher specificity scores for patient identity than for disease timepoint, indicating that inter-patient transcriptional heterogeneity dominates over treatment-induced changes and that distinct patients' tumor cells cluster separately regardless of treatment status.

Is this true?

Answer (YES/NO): NO